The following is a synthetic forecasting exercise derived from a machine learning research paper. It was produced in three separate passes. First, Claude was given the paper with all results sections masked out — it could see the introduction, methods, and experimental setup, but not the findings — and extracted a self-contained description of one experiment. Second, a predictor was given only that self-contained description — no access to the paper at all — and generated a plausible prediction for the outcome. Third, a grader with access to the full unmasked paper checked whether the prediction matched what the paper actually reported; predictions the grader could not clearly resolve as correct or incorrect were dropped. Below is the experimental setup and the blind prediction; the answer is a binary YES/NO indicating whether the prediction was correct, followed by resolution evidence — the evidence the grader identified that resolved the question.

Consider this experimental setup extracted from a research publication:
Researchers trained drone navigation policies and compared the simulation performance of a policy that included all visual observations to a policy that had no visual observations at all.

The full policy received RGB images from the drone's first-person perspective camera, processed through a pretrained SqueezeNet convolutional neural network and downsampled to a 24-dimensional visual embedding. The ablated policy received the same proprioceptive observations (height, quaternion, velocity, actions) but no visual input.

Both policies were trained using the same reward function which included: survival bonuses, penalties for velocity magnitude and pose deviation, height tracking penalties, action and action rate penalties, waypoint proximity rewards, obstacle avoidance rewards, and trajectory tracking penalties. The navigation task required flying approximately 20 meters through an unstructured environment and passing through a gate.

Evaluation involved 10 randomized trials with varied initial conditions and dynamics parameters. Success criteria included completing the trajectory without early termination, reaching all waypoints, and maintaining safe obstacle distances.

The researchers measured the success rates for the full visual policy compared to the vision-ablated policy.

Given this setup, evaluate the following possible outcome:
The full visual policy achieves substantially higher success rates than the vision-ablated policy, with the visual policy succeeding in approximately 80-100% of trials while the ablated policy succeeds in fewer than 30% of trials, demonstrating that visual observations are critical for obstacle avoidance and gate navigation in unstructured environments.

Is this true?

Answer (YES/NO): NO